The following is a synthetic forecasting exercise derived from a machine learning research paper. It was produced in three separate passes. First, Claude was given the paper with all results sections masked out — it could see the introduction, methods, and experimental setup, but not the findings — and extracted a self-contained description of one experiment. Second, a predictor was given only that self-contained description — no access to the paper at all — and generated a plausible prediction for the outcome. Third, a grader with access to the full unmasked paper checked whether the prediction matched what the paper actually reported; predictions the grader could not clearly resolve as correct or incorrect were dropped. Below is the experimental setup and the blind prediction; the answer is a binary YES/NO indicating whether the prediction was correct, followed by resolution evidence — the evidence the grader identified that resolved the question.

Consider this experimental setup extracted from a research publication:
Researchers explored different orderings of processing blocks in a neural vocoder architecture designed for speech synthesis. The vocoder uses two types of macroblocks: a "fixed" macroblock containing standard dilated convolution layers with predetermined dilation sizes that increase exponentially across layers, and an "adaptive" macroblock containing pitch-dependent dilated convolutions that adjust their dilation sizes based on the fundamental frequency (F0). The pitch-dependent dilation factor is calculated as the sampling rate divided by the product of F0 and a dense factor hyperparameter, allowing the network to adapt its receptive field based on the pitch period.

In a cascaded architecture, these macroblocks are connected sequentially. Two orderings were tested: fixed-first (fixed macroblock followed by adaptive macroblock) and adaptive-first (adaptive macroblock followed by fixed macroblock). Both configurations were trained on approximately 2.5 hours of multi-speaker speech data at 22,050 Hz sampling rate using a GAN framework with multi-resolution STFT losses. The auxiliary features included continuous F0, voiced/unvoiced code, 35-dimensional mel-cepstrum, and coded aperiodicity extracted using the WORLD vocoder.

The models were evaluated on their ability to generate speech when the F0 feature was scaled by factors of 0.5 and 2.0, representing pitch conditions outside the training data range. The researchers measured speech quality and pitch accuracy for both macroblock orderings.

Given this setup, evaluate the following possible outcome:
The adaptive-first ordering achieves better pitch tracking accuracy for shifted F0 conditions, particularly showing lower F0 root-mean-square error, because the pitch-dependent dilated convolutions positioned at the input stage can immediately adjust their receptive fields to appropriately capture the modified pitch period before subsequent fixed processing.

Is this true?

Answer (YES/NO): NO